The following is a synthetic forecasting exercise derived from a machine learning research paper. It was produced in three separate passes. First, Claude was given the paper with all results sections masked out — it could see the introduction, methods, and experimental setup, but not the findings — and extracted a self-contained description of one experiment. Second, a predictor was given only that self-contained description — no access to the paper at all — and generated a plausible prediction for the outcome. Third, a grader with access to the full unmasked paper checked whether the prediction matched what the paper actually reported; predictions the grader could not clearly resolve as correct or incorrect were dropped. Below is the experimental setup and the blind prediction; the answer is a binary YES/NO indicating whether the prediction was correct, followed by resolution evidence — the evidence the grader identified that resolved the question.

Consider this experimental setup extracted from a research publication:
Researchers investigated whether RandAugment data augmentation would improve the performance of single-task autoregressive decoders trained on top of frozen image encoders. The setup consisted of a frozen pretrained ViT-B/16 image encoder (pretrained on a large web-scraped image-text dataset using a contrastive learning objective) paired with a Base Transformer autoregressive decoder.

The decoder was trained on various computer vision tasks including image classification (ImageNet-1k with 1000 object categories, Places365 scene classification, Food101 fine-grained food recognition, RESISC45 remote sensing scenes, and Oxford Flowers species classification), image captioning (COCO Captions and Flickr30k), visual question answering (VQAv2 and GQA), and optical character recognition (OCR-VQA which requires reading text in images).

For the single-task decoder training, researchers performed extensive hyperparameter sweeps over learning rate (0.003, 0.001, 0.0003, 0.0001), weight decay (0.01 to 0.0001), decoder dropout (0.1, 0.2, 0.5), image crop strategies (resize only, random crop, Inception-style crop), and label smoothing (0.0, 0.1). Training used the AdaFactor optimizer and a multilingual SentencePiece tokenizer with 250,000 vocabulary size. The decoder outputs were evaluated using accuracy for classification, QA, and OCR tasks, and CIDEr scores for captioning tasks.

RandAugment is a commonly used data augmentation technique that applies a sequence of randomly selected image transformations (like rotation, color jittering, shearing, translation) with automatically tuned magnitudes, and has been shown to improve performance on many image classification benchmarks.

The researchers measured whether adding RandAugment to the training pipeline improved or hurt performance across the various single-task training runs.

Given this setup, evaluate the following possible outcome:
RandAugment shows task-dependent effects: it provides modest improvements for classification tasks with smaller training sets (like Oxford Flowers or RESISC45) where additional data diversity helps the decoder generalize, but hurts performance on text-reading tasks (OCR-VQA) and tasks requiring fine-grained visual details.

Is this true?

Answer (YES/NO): NO